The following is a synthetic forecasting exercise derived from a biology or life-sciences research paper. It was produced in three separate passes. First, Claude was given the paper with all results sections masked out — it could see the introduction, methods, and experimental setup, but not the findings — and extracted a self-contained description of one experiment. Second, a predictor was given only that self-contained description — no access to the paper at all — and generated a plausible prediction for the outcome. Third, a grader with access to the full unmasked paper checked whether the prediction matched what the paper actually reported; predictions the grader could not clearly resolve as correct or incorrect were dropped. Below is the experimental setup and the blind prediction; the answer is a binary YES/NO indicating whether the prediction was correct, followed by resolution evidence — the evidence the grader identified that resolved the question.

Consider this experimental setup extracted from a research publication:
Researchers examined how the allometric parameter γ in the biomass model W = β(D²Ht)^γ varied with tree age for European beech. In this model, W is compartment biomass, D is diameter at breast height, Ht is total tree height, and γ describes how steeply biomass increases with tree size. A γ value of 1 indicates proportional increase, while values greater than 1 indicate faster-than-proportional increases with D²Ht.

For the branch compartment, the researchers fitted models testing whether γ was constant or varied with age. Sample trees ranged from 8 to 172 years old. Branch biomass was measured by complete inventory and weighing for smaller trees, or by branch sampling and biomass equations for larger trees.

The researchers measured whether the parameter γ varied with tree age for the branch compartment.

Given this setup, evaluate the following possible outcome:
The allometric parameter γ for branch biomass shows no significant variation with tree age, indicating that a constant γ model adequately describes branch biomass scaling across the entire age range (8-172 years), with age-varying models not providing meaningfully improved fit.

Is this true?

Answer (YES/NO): YES